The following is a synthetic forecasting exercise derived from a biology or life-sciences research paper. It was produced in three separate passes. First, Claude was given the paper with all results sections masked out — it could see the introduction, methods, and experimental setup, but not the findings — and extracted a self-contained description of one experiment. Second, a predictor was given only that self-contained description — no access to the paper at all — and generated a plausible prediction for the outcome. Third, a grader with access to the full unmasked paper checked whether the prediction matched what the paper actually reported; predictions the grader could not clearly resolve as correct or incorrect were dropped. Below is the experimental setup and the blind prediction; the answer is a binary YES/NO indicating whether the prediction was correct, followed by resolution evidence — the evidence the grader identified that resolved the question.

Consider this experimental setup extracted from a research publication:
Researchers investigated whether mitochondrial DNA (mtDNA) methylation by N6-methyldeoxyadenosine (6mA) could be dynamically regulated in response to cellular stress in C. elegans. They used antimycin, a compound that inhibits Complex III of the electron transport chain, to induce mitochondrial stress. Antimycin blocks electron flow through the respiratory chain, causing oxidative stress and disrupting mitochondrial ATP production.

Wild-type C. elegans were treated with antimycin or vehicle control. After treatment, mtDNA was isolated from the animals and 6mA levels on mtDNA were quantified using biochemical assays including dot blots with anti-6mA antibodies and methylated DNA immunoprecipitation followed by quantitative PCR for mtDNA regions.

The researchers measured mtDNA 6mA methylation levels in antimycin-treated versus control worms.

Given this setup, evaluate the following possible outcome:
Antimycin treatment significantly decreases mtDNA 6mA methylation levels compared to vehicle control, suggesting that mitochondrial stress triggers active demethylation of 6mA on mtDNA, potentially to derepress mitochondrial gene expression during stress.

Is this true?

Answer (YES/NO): NO